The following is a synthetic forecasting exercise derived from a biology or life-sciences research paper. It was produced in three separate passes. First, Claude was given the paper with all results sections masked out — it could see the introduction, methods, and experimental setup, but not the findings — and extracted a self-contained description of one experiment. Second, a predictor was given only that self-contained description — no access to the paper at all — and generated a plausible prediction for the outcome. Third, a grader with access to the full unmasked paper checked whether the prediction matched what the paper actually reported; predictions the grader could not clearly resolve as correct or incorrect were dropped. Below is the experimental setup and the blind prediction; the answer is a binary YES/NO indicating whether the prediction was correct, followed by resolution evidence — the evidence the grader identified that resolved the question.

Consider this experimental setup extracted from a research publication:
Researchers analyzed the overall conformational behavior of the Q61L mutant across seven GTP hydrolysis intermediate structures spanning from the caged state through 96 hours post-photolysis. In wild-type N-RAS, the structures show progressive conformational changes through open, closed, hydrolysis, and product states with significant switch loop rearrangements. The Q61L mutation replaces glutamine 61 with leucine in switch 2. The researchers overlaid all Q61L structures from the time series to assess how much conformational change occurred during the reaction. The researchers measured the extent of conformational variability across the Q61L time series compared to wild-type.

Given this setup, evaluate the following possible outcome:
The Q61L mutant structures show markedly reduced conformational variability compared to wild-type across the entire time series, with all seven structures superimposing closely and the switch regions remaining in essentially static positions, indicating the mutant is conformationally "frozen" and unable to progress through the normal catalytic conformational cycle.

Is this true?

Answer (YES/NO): YES